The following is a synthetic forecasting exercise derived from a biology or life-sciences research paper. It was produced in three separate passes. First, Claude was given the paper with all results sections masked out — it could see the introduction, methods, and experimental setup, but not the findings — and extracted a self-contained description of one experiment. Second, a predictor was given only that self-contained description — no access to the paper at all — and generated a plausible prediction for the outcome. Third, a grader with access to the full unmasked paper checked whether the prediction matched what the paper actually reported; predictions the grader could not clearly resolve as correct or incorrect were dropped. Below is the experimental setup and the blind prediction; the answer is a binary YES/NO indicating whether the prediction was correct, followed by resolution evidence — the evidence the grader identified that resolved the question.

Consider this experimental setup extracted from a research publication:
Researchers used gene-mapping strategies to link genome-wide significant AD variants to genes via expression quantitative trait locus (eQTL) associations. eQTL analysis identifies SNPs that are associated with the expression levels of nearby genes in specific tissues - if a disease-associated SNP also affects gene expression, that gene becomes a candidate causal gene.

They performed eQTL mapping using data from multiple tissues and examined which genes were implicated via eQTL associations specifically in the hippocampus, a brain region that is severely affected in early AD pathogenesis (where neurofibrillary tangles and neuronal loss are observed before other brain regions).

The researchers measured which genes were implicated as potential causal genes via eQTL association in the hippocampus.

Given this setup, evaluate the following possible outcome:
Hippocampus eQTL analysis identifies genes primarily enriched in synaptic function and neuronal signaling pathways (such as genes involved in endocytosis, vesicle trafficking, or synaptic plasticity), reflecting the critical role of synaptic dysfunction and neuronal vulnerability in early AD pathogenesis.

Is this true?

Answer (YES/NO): NO